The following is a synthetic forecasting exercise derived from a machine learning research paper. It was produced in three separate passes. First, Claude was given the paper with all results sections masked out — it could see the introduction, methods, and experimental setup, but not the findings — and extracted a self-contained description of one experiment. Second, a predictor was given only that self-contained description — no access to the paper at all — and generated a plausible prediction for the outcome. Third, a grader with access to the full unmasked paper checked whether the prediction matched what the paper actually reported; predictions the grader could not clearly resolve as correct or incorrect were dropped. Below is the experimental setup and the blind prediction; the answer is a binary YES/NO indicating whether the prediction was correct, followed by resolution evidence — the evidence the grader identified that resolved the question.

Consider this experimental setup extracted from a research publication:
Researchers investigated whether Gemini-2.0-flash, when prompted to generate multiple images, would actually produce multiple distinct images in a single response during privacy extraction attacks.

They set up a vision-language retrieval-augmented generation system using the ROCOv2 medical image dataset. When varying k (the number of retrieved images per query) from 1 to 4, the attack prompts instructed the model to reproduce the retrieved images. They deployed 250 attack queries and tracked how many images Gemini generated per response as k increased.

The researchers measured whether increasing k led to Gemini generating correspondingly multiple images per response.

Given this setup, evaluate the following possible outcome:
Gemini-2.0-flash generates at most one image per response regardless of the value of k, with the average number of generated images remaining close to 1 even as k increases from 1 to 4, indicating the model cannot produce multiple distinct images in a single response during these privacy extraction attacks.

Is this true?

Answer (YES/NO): NO